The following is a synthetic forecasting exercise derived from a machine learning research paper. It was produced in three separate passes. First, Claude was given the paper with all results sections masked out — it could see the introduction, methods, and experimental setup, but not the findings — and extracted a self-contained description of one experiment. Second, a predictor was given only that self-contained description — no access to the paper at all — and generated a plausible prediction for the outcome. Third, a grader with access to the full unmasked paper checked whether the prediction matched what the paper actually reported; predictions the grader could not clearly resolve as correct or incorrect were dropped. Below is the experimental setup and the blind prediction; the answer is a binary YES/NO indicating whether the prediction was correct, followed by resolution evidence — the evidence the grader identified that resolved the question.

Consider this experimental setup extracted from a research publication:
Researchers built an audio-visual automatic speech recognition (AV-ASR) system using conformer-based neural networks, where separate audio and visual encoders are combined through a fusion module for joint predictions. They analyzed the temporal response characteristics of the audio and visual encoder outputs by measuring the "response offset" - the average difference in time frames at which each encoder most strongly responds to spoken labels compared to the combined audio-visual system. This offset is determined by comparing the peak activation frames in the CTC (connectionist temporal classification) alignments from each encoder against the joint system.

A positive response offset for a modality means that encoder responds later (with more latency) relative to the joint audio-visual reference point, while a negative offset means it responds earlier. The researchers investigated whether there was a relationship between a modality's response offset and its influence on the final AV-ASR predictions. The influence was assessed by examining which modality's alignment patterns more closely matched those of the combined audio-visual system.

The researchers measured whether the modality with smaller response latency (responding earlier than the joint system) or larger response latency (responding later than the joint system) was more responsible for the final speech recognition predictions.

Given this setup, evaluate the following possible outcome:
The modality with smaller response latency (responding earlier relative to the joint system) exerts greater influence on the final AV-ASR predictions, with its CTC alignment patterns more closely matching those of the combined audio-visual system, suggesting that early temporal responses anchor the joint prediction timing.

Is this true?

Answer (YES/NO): YES